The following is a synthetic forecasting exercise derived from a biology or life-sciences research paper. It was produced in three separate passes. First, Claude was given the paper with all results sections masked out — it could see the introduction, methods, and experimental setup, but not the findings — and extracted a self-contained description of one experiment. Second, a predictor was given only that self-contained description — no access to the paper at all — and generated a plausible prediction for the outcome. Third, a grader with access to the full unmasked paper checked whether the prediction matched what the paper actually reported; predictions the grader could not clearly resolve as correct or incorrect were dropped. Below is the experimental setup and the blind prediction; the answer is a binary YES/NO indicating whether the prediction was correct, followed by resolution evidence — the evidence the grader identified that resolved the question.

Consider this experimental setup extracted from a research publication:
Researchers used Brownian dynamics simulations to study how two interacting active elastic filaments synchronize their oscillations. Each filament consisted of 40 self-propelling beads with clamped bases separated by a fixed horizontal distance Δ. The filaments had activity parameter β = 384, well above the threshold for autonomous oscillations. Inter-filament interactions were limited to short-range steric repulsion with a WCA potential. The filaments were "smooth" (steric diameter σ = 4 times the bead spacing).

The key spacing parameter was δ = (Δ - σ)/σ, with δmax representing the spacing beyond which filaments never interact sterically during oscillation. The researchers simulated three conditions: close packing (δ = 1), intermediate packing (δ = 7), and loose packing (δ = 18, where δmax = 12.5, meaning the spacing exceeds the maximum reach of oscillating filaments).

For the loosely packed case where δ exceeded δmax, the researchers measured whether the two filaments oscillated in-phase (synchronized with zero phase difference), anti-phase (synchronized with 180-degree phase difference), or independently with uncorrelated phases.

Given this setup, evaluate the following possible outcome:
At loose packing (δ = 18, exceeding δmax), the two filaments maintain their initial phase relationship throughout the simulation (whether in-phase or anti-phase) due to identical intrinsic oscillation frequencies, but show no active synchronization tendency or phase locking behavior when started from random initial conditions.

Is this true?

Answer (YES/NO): NO